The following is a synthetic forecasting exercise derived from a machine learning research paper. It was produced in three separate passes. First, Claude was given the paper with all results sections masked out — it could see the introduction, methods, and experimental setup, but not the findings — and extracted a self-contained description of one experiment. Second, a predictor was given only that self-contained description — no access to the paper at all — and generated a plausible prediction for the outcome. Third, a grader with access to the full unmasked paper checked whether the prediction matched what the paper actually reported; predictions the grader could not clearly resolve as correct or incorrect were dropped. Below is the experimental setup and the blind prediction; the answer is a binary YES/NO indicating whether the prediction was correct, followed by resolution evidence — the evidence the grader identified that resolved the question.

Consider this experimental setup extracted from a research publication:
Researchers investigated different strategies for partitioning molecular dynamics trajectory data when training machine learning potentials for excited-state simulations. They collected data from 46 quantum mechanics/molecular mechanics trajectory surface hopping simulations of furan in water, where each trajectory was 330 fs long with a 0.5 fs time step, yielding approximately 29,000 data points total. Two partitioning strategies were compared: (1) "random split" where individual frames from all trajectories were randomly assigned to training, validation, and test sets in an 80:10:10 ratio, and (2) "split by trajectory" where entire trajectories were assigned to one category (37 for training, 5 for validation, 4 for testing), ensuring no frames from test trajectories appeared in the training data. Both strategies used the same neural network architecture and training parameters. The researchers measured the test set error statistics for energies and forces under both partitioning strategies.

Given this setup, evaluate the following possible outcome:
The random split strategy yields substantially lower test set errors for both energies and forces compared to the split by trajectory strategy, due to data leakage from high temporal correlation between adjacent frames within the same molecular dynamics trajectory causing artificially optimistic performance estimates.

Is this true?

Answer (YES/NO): YES